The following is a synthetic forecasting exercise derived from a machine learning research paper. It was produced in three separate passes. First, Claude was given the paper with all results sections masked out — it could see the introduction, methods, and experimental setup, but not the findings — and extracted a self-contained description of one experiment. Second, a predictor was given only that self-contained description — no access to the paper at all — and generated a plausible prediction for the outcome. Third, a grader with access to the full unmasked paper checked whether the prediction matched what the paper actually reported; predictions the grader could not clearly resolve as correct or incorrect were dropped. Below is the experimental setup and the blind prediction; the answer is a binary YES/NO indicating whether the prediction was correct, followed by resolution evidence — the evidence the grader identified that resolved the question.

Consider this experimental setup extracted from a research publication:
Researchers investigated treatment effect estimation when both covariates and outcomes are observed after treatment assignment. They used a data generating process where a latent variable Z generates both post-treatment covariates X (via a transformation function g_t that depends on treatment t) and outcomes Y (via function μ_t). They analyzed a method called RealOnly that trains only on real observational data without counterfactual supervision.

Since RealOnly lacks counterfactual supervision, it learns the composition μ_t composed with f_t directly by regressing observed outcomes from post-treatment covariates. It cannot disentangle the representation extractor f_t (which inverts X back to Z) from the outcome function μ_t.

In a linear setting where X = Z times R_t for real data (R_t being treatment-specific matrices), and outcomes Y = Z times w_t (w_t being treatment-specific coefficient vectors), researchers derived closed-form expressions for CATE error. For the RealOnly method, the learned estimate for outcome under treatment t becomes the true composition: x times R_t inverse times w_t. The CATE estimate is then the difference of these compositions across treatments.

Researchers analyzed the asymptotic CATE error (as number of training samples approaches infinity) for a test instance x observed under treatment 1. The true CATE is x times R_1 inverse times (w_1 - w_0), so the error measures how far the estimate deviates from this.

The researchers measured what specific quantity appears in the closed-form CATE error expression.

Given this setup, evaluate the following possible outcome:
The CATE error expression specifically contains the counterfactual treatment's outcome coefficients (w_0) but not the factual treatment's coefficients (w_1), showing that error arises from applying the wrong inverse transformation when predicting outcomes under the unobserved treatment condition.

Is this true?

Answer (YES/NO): YES